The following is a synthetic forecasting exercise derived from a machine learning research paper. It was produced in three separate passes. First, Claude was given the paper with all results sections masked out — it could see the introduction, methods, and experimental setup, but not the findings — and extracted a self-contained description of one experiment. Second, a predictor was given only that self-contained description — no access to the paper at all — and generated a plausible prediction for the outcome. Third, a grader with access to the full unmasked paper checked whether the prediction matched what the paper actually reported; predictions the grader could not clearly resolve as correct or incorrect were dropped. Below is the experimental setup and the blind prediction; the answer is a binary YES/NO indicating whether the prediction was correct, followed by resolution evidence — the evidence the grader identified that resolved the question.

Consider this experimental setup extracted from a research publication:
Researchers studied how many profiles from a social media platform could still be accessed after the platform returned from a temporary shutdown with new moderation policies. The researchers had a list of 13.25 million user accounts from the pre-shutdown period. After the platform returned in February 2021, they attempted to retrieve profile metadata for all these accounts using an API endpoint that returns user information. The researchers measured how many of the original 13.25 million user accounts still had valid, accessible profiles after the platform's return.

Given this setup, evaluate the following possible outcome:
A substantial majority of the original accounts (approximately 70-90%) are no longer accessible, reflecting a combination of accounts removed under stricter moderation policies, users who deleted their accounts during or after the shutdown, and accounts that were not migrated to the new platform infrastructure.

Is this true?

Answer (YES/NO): NO